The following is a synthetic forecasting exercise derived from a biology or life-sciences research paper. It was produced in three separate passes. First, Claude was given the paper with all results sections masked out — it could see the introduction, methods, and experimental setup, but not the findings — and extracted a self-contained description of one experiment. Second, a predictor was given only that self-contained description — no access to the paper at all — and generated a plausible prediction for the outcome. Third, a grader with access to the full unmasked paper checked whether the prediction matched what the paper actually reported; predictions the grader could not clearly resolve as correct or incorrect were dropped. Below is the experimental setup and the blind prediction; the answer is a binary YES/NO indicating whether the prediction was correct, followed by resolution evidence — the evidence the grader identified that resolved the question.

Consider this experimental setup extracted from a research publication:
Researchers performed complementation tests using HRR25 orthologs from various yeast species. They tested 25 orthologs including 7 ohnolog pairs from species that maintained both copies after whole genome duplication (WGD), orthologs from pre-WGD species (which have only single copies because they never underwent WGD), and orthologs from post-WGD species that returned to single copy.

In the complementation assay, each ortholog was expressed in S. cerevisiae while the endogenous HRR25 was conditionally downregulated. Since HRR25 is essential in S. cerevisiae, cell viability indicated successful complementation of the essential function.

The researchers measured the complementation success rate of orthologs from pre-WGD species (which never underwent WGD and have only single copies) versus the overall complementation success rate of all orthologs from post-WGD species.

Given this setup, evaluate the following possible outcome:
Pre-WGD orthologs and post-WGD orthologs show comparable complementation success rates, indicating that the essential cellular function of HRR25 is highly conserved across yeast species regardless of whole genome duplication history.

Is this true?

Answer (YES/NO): NO